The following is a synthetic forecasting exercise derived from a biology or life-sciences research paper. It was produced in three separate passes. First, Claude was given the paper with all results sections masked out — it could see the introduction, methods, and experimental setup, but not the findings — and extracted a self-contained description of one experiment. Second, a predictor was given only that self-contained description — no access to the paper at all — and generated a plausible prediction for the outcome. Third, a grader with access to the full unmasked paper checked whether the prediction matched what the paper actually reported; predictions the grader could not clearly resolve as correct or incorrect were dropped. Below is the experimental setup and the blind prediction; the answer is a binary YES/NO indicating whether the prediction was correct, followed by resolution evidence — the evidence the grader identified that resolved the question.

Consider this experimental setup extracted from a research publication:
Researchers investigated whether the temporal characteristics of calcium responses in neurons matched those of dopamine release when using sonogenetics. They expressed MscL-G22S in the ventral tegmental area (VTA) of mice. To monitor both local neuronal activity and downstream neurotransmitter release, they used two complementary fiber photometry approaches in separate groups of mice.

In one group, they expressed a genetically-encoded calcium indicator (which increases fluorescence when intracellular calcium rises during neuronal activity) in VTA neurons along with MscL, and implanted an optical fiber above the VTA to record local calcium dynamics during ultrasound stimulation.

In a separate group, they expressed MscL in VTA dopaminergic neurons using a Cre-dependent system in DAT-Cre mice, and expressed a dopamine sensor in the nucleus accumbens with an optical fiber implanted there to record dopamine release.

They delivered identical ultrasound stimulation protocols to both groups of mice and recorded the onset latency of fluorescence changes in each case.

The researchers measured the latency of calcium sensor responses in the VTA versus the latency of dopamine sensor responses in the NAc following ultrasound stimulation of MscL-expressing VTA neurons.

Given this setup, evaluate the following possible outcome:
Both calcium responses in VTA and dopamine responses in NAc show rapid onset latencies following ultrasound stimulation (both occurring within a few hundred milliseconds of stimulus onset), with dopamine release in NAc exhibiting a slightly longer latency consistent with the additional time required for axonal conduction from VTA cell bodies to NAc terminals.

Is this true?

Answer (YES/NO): NO